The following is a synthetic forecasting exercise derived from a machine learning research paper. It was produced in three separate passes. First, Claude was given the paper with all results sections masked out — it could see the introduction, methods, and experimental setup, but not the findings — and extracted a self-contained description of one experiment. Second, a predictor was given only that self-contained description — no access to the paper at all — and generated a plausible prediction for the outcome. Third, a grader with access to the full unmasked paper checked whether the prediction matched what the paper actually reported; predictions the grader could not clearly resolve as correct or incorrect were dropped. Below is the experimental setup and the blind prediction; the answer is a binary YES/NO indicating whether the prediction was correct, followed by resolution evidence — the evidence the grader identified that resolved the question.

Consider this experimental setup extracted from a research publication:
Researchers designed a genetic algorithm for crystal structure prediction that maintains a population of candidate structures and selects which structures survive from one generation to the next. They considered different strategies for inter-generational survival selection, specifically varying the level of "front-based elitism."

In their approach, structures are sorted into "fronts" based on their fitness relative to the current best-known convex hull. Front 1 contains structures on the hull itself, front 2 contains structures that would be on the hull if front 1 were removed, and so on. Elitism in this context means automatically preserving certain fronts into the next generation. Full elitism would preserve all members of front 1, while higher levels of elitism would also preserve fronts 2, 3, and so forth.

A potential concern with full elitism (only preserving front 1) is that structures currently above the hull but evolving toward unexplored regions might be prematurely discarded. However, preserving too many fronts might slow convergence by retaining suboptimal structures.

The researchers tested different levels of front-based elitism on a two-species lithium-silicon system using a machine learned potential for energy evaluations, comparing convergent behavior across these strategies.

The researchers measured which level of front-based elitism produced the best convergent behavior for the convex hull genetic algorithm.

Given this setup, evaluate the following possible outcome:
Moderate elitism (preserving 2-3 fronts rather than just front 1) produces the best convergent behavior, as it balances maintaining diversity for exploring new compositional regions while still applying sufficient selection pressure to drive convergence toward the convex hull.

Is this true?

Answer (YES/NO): NO